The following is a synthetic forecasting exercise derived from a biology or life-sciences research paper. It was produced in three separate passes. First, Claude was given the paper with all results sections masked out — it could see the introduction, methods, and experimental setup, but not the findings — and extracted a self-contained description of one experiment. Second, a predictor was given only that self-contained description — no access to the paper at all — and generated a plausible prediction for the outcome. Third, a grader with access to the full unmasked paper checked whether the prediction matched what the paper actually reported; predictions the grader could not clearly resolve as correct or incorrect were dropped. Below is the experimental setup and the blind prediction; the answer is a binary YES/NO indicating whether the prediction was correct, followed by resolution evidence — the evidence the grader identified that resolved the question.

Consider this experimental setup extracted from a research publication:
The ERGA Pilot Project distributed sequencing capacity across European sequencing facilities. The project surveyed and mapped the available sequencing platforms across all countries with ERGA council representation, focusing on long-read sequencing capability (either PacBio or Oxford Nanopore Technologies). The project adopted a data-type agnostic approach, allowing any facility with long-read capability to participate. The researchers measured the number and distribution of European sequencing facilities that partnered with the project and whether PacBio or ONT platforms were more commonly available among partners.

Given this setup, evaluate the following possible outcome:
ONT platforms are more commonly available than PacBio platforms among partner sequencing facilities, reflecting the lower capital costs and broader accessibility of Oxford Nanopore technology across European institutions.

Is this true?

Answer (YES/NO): NO